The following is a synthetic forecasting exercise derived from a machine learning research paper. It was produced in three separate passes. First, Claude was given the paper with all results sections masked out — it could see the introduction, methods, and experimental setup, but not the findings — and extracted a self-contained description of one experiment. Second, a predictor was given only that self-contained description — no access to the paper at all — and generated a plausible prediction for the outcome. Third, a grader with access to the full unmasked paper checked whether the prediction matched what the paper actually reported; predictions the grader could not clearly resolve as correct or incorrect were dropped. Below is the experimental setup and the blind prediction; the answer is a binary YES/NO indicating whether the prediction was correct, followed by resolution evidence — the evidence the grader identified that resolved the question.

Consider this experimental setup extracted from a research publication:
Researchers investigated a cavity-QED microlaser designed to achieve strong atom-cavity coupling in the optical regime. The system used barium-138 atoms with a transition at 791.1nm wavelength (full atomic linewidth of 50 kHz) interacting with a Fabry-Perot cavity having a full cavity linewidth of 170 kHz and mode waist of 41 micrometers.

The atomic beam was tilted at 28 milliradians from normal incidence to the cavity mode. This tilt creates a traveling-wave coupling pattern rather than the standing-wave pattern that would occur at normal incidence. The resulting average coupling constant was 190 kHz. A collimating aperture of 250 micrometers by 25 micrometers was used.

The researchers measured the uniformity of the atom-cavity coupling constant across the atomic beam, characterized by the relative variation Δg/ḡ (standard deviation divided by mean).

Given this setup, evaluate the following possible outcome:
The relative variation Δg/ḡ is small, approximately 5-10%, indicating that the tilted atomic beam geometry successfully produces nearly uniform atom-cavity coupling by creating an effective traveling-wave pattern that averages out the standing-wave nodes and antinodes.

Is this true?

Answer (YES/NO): NO